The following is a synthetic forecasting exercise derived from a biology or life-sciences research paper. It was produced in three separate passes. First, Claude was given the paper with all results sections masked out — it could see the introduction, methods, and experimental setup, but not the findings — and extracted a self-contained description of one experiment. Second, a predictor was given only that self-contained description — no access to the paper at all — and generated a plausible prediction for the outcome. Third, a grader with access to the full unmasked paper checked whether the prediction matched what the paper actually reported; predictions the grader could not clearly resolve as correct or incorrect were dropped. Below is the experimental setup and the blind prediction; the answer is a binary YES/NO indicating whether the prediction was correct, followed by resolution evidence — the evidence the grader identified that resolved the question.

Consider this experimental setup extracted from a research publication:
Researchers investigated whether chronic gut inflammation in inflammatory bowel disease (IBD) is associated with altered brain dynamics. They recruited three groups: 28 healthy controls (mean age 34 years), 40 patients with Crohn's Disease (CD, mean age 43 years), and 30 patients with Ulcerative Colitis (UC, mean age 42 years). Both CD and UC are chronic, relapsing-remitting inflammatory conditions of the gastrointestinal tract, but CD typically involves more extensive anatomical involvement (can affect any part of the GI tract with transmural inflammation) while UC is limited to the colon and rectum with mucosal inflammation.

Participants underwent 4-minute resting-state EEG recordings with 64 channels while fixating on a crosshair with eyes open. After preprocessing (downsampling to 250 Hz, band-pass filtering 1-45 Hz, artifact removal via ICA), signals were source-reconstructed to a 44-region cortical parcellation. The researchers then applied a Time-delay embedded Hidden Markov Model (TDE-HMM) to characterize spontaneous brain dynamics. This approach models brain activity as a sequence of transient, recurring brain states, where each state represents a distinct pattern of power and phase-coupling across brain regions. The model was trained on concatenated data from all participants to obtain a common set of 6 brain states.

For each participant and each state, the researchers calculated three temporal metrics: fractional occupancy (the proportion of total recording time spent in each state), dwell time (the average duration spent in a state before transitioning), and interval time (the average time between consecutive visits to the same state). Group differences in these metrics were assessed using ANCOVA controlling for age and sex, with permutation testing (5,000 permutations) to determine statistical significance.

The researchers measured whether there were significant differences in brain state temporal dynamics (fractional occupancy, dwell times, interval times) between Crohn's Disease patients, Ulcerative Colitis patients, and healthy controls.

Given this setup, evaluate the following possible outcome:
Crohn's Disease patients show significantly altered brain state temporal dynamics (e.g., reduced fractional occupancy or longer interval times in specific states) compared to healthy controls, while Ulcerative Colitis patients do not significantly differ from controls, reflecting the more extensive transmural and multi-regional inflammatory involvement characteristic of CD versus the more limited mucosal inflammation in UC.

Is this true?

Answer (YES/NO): YES